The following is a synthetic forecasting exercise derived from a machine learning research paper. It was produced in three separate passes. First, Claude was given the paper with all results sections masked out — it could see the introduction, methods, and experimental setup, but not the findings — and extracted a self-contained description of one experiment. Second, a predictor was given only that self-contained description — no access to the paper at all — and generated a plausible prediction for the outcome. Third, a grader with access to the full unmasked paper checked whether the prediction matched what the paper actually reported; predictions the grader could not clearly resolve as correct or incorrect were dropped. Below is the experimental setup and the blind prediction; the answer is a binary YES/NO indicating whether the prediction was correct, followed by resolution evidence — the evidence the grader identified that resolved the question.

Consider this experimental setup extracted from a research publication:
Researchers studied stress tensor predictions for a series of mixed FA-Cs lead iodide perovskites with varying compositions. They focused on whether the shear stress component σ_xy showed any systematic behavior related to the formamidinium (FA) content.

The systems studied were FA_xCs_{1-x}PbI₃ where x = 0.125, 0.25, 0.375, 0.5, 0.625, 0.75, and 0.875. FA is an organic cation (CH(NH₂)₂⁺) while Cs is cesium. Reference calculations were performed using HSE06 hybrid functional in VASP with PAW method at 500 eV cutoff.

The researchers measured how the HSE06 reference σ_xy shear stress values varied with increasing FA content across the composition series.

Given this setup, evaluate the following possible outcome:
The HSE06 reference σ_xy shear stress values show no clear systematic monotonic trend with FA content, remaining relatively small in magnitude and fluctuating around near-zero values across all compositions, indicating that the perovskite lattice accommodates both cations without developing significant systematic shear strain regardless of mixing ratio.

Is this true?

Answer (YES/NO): NO